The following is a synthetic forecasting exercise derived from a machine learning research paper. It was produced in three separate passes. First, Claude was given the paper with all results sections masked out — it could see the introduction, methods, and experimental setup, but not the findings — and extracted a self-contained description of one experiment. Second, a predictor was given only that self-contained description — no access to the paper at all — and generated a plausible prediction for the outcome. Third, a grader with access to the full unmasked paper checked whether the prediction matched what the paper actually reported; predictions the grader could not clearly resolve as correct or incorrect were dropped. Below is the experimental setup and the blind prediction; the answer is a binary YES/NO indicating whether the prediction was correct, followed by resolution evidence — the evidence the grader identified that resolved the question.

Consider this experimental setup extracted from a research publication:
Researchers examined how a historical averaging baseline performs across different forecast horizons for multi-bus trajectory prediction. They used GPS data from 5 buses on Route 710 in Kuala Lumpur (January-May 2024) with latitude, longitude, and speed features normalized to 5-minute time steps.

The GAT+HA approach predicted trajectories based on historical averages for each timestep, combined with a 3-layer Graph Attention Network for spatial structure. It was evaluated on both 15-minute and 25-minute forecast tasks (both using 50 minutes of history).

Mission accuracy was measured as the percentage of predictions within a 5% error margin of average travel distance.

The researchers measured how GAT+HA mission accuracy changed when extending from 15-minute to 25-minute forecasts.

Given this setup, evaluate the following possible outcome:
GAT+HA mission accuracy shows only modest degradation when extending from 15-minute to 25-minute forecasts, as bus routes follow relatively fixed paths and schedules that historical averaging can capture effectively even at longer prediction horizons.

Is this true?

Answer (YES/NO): NO